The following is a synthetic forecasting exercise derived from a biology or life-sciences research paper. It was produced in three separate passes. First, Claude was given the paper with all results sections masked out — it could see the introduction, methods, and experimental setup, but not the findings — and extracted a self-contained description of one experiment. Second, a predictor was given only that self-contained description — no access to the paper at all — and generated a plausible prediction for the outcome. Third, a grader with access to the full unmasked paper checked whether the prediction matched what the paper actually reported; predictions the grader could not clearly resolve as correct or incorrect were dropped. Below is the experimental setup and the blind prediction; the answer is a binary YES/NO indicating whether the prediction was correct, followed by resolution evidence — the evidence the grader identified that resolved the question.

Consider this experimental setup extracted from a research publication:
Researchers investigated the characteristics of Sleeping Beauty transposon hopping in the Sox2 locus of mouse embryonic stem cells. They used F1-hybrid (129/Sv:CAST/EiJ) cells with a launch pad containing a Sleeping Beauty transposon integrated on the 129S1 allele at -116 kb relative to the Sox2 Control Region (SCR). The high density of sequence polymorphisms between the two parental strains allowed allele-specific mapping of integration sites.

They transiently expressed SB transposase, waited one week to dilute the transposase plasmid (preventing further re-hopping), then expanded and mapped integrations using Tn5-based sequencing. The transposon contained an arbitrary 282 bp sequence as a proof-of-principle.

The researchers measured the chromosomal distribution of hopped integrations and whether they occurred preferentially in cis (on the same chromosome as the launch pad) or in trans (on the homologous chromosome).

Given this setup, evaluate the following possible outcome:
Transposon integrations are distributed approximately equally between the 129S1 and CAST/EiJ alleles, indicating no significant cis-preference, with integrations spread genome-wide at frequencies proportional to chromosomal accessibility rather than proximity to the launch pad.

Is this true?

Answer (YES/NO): NO